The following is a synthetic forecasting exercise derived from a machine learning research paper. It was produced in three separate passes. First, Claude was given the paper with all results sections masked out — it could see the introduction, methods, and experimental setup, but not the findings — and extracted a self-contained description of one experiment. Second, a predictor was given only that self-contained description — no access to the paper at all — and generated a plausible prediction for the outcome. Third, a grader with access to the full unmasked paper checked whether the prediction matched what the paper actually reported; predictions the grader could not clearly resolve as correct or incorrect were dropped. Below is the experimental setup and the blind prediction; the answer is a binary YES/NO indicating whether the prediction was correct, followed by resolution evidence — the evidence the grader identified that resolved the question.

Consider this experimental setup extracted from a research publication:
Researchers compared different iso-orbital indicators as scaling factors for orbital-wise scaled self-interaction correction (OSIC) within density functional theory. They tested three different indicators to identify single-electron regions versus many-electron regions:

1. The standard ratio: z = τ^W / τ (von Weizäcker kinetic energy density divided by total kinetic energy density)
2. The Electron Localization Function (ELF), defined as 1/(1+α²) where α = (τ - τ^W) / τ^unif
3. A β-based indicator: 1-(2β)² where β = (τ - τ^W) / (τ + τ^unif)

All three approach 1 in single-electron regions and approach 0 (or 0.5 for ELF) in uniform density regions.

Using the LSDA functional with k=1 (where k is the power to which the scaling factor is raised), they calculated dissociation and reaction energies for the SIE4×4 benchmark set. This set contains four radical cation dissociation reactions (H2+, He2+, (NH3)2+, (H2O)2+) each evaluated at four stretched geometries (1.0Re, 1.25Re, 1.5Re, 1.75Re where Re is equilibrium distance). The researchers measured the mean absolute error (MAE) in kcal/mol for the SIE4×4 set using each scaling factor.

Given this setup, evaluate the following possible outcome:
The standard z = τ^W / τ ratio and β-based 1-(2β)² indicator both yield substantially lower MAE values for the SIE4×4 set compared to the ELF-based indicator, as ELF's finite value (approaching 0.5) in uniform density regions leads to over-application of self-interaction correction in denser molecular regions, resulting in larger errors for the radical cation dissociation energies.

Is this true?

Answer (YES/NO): YES